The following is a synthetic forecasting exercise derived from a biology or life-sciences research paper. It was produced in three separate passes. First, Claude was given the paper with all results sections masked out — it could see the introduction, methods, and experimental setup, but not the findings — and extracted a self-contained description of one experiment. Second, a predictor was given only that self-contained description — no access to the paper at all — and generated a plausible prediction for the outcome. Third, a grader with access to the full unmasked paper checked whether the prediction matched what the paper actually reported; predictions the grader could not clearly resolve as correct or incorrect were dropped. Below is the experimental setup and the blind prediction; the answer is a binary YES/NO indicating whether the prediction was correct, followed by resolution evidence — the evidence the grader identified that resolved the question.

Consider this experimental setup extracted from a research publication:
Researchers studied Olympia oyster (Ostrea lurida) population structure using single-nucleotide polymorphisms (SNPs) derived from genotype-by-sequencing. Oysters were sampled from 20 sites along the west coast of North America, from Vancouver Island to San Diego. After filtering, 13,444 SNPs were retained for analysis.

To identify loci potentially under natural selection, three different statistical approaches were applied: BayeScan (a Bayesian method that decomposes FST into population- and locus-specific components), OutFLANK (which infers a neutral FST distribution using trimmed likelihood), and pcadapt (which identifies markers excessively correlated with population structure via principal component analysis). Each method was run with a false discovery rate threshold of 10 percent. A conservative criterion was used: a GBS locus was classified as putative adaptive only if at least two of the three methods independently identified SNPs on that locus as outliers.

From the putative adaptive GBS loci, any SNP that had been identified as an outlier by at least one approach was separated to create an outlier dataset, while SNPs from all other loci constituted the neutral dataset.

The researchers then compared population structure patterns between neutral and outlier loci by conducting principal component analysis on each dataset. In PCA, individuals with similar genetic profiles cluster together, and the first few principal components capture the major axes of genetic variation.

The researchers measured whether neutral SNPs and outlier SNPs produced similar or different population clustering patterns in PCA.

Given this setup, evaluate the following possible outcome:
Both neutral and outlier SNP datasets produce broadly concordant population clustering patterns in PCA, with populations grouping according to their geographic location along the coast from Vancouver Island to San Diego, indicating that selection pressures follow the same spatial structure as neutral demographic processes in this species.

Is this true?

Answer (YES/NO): YES